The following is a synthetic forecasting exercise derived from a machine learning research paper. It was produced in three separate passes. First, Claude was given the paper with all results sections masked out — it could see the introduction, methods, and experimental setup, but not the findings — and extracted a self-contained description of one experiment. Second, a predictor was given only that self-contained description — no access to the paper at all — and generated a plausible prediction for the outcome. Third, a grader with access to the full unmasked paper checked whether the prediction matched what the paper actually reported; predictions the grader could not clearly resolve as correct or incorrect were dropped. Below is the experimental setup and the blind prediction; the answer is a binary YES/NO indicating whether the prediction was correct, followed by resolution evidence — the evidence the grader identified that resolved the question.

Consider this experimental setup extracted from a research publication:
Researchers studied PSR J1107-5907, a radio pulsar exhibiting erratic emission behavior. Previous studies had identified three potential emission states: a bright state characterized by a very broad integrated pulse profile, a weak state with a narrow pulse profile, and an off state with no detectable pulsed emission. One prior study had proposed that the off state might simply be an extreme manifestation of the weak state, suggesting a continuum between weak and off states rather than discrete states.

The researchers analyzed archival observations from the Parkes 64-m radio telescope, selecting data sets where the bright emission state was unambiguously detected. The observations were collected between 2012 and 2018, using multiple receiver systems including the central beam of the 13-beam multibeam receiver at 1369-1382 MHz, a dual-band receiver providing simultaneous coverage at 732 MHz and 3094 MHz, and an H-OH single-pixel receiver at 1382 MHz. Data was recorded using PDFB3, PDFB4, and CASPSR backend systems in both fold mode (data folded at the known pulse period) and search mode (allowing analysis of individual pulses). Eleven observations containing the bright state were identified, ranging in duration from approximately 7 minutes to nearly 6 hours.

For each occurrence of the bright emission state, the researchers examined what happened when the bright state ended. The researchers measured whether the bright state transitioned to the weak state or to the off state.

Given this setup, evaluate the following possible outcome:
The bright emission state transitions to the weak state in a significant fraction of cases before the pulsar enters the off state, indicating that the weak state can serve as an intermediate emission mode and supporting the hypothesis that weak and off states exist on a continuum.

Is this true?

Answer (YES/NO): NO